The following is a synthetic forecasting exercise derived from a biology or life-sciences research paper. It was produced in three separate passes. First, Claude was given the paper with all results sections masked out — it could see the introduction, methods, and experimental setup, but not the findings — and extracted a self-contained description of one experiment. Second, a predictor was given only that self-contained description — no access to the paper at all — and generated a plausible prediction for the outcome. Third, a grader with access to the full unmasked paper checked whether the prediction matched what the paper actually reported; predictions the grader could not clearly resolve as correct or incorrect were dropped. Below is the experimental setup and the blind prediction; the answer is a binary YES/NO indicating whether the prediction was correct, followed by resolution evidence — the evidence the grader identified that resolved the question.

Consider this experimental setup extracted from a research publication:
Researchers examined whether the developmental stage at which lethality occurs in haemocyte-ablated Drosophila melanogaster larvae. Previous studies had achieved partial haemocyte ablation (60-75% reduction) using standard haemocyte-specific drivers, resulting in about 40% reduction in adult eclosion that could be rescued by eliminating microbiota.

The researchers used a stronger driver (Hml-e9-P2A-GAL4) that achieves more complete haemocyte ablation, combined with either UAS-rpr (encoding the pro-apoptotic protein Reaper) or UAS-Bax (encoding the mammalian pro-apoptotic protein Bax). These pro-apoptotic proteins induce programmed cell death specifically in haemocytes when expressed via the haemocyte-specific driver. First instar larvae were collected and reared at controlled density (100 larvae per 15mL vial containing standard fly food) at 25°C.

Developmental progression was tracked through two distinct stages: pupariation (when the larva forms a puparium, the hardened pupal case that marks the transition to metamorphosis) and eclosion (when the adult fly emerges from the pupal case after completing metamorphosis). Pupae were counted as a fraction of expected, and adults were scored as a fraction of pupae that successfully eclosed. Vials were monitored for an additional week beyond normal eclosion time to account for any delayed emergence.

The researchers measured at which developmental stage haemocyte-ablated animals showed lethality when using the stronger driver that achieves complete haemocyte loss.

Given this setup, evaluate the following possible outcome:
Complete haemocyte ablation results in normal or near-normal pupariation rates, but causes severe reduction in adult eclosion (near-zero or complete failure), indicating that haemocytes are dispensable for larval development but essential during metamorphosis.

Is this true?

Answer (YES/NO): YES